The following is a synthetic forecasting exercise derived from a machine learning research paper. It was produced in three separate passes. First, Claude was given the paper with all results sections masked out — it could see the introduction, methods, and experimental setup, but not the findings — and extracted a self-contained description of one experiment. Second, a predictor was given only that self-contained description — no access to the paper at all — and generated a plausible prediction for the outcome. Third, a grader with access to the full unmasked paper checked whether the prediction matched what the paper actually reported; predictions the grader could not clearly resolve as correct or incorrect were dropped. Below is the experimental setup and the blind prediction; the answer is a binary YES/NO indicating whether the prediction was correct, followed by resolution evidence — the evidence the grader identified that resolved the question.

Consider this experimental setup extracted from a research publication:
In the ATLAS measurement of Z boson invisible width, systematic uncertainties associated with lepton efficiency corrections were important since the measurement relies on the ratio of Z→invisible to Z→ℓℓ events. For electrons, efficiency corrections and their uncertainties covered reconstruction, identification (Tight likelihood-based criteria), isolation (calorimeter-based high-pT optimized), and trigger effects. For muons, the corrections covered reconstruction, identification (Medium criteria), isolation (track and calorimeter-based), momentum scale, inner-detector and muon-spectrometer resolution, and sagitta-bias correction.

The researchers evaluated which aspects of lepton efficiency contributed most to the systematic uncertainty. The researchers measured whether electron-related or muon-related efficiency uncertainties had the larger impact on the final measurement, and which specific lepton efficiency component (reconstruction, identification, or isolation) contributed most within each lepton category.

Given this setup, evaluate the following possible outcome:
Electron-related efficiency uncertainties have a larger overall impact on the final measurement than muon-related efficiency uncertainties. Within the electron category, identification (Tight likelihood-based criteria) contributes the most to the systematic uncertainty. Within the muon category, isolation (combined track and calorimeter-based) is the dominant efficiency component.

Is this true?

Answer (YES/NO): NO